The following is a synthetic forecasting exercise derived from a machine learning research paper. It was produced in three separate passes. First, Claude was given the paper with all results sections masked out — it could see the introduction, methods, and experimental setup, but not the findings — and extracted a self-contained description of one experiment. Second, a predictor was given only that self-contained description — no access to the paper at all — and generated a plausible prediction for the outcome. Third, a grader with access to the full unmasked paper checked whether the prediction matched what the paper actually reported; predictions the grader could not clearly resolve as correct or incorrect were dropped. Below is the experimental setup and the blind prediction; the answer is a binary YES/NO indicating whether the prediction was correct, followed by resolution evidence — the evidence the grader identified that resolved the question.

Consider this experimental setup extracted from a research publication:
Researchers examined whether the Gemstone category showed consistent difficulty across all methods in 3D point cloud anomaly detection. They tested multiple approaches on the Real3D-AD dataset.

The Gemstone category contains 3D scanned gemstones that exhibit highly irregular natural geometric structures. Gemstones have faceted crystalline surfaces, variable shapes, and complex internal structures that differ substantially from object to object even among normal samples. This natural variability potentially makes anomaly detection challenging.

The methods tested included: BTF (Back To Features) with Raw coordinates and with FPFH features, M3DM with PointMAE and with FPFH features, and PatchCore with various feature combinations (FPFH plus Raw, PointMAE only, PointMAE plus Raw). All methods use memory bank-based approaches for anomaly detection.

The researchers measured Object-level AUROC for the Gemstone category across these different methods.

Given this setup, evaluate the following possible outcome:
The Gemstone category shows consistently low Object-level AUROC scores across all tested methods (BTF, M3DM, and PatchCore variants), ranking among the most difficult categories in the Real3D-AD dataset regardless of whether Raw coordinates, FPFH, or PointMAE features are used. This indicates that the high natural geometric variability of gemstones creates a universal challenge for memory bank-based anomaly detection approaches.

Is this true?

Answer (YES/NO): NO